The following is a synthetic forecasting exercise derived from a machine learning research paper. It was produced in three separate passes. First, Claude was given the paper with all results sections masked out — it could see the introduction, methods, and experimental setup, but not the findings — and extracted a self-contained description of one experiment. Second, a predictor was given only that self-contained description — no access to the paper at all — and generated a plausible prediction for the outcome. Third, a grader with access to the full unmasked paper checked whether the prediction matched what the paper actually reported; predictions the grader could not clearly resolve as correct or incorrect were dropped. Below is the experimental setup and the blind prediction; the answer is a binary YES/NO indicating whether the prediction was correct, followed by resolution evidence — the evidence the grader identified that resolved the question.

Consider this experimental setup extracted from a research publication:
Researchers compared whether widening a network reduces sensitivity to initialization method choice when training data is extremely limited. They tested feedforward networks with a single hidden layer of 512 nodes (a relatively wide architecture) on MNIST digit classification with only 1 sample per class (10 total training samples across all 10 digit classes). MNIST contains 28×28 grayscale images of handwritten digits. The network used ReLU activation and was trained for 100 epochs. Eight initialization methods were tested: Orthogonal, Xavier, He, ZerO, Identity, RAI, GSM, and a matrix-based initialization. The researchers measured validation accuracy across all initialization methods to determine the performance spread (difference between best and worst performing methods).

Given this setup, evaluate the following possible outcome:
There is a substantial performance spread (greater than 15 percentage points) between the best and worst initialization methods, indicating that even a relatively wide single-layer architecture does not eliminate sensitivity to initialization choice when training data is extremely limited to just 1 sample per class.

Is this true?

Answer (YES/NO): NO